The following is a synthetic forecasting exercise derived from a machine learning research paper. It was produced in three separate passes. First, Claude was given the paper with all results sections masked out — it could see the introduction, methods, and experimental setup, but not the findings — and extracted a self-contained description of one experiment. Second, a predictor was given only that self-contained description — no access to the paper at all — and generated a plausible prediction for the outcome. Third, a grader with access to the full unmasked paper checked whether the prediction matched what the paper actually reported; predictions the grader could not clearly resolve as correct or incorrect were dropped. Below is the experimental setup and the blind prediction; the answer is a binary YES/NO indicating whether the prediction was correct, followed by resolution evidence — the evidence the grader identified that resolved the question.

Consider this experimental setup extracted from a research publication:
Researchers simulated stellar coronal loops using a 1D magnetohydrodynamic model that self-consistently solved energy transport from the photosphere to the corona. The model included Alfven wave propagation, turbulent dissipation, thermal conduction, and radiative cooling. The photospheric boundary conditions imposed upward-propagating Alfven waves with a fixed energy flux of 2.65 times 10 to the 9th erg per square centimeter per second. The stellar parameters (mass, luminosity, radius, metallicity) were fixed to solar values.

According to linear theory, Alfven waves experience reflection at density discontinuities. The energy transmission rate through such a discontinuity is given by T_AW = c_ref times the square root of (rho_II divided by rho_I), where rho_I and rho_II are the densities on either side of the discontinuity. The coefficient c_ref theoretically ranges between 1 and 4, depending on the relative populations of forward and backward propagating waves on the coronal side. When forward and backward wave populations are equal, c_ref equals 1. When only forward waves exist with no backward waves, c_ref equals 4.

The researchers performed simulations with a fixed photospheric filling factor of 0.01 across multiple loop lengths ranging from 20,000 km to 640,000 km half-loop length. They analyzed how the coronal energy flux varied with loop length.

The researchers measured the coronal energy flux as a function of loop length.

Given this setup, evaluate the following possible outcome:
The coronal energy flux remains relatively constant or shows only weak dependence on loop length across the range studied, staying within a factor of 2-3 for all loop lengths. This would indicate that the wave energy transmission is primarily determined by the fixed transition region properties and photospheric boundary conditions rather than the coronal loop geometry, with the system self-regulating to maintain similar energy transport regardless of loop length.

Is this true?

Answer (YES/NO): NO